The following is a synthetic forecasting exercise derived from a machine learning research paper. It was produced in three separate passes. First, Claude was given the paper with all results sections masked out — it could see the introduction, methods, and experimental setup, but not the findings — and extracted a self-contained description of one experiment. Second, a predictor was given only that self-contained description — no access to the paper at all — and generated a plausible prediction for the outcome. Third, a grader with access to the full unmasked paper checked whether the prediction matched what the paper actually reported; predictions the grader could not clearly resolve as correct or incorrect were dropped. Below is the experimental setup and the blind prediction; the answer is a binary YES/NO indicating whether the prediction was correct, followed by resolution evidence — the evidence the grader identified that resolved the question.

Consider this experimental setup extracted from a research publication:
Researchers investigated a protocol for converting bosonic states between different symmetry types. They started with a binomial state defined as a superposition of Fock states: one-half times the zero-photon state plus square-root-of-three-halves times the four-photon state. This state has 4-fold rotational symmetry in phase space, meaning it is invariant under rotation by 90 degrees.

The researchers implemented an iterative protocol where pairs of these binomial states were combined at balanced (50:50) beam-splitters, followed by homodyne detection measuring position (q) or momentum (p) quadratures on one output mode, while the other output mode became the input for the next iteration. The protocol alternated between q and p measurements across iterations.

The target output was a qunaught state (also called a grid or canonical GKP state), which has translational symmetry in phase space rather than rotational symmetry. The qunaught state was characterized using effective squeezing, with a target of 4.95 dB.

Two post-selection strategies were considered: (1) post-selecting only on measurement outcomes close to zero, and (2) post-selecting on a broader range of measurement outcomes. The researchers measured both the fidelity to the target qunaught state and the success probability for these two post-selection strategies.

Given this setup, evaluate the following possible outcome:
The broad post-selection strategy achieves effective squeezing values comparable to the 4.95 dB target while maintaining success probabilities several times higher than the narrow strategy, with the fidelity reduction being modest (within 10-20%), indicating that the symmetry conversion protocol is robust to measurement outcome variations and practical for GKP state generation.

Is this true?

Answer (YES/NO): NO